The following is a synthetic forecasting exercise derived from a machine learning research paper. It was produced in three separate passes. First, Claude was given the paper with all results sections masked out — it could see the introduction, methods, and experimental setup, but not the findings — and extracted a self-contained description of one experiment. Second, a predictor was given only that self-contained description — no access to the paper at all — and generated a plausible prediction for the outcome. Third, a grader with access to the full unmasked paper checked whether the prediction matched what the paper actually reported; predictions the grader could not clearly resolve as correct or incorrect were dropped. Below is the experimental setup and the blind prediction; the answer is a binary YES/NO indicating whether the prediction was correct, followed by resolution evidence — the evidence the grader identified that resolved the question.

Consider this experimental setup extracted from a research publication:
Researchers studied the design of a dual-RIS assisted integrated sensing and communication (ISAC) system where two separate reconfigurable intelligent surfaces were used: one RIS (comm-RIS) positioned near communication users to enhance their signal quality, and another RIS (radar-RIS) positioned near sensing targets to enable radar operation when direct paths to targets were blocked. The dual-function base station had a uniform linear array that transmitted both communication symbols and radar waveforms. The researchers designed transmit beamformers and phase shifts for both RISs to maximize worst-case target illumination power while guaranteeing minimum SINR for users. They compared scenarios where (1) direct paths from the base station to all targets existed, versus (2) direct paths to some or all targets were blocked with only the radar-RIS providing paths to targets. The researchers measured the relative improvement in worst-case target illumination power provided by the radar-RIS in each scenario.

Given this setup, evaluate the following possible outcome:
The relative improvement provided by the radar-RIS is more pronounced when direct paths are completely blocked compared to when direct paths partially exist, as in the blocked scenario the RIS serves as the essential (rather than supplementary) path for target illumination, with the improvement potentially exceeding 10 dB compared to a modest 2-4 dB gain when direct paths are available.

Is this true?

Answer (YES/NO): YES